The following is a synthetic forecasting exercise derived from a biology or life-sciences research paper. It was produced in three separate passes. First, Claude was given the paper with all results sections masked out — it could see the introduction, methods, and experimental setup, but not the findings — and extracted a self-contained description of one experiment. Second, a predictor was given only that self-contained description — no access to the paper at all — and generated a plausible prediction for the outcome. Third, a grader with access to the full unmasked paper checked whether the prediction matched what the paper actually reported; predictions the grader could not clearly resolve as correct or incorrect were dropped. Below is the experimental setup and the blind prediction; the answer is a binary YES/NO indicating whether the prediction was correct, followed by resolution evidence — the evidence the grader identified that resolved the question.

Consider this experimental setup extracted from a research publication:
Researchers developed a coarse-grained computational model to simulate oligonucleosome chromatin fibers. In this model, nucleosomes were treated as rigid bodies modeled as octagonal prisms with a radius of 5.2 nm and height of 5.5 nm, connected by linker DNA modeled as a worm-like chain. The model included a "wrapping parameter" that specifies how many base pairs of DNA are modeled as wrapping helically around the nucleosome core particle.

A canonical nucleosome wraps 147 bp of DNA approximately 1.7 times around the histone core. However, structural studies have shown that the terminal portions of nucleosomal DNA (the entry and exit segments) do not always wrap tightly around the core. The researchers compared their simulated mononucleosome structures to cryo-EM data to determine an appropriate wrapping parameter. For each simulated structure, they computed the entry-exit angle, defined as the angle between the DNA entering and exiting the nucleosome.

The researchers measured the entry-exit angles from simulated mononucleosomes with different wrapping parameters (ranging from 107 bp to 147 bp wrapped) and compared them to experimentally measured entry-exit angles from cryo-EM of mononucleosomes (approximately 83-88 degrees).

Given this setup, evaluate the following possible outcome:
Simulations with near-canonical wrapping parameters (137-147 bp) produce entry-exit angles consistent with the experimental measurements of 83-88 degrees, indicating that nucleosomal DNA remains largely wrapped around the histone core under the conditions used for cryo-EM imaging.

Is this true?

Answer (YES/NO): NO